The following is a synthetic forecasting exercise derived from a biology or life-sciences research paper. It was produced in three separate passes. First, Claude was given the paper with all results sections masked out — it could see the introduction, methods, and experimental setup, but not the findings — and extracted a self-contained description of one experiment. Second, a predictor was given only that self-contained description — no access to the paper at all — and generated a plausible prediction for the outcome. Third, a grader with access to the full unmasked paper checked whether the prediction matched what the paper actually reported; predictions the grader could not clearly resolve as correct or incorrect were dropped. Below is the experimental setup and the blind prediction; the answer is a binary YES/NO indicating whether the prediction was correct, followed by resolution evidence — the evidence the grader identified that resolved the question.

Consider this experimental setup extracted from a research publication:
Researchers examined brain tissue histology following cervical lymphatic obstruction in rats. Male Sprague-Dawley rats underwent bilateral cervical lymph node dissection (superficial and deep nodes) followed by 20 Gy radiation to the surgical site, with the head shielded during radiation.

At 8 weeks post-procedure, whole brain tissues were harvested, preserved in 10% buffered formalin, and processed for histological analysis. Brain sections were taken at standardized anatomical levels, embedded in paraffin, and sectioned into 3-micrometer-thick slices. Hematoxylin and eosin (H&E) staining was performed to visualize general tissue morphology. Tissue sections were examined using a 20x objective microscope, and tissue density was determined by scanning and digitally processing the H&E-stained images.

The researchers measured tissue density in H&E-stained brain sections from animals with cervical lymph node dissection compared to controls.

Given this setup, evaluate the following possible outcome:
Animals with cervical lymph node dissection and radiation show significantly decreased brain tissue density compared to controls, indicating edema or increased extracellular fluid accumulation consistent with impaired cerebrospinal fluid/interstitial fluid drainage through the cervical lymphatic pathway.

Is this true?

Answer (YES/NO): YES